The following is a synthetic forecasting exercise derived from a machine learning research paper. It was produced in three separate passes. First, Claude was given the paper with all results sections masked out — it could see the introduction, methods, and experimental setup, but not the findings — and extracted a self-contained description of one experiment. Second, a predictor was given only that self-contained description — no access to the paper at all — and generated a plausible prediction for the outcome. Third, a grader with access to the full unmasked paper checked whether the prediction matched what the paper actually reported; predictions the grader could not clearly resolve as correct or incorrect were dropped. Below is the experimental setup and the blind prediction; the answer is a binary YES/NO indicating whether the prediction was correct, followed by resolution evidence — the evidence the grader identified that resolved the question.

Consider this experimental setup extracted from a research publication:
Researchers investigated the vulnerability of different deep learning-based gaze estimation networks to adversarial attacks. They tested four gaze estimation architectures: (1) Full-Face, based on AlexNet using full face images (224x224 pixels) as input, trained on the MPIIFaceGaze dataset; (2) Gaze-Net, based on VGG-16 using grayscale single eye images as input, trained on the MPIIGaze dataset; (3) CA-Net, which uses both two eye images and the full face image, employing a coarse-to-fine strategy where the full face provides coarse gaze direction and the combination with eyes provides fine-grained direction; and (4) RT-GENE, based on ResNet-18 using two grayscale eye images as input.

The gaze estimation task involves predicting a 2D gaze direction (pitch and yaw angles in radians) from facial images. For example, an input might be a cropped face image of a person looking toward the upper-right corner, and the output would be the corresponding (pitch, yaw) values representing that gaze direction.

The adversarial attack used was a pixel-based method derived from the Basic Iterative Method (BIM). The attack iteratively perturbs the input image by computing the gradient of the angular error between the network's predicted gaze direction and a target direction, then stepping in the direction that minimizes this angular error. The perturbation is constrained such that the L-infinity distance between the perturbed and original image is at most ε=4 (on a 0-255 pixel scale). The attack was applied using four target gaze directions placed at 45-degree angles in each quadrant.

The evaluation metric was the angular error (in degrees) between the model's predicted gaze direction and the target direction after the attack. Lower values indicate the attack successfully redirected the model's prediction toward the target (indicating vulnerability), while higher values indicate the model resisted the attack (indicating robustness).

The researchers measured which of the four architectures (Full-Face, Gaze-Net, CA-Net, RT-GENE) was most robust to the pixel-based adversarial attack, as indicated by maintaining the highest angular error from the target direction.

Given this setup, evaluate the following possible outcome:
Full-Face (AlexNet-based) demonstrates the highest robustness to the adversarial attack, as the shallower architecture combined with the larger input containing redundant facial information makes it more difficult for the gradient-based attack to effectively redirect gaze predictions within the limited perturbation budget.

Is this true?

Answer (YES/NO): NO